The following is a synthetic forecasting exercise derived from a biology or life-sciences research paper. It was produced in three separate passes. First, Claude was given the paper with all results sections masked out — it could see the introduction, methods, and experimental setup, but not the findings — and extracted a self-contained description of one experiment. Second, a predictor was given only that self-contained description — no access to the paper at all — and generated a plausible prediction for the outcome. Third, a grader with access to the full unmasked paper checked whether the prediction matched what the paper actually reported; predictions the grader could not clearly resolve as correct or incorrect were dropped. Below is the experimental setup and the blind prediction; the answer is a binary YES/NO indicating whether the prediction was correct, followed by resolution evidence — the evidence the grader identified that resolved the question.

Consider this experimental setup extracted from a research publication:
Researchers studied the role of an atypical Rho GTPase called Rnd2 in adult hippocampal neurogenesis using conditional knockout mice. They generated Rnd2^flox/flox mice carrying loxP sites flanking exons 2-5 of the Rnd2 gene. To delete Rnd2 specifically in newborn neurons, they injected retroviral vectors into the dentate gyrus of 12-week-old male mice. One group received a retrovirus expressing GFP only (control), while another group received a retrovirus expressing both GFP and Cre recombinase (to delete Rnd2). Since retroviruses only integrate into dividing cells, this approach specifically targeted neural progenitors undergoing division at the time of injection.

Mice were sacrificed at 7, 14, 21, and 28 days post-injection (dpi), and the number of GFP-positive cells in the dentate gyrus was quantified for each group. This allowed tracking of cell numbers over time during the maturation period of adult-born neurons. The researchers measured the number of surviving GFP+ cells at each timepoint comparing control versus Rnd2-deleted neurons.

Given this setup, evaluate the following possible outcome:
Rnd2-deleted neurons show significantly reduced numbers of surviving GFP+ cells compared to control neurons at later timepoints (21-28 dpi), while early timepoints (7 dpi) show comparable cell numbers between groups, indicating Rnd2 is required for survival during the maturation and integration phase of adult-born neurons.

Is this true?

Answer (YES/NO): NO